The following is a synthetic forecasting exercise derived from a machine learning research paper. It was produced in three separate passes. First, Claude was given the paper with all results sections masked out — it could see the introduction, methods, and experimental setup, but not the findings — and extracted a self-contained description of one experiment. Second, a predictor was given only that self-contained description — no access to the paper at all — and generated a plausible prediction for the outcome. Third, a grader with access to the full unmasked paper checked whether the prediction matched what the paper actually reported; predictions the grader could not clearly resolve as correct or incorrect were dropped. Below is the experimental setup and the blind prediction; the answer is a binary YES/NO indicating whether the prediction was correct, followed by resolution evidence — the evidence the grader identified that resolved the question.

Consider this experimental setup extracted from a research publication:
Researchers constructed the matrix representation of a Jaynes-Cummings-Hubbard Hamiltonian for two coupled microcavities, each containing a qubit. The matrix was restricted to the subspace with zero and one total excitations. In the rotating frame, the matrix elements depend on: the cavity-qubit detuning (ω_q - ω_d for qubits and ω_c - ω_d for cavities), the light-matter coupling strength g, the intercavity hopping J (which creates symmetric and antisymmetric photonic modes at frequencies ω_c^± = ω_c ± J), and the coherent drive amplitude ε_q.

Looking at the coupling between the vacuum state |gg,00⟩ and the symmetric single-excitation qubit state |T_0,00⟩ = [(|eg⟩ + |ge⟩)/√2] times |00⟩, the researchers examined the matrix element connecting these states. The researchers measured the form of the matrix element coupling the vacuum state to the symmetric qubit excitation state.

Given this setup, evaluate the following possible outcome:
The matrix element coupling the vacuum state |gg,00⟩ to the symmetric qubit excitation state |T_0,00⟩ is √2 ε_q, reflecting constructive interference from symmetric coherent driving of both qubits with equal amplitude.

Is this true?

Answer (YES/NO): YES